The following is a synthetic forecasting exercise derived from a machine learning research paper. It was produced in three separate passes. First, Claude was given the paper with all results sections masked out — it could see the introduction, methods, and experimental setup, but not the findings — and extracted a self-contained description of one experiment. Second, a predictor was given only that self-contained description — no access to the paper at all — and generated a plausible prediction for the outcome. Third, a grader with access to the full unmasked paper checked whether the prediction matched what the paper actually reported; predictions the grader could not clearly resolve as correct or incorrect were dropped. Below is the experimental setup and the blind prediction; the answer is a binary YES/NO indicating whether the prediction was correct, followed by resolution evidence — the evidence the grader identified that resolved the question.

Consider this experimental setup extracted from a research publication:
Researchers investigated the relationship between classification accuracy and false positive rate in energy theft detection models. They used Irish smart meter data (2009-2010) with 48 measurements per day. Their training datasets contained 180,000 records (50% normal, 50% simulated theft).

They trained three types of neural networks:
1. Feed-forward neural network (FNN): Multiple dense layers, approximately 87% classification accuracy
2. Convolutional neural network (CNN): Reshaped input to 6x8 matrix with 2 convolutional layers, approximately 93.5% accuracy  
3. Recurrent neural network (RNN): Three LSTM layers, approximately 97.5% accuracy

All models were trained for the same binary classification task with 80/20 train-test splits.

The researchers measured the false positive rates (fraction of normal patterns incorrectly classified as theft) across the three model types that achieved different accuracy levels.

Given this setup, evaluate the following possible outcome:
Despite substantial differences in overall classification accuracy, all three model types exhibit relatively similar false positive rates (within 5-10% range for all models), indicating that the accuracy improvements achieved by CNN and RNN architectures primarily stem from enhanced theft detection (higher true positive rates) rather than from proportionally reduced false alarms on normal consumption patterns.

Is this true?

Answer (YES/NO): NO